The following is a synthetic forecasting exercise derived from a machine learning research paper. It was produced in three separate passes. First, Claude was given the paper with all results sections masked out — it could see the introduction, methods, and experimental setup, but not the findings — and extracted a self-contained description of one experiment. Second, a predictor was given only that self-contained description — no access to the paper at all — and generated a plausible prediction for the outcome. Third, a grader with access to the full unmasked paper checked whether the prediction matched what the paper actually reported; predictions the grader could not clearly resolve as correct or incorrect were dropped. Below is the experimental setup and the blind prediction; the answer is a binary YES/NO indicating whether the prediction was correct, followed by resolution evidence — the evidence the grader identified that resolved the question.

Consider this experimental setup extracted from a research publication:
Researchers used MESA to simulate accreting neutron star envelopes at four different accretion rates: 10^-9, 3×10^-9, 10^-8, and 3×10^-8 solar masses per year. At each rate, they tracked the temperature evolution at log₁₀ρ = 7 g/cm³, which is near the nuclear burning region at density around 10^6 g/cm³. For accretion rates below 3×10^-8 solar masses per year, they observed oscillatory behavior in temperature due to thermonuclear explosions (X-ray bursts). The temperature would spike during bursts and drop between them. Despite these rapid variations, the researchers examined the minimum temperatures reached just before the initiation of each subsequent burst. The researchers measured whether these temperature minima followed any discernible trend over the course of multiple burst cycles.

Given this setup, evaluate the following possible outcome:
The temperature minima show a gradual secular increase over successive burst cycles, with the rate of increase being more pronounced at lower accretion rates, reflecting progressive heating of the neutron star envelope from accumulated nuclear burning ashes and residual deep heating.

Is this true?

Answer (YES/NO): NO